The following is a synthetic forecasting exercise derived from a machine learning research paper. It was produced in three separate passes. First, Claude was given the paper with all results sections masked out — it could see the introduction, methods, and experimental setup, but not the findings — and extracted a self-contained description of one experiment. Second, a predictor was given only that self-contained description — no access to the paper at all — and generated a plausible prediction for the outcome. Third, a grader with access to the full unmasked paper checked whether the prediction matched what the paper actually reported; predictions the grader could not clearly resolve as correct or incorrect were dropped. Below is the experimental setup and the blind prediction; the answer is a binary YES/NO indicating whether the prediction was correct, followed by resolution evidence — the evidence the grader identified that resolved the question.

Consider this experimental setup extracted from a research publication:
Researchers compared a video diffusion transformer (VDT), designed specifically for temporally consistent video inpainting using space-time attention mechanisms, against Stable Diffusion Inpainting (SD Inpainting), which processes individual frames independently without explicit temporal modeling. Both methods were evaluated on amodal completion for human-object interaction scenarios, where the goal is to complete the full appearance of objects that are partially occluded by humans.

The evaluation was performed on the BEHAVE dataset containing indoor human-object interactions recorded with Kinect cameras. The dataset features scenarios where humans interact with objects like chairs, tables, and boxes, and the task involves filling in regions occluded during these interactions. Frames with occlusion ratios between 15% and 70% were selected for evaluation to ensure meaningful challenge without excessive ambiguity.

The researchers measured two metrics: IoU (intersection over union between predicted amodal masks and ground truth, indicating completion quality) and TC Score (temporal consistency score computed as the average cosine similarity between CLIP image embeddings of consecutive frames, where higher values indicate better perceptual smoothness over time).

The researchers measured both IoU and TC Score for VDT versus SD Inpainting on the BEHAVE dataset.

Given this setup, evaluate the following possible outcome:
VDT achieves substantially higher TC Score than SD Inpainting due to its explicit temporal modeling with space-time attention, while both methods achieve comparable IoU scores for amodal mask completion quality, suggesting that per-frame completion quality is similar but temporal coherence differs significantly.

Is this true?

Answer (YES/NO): NO